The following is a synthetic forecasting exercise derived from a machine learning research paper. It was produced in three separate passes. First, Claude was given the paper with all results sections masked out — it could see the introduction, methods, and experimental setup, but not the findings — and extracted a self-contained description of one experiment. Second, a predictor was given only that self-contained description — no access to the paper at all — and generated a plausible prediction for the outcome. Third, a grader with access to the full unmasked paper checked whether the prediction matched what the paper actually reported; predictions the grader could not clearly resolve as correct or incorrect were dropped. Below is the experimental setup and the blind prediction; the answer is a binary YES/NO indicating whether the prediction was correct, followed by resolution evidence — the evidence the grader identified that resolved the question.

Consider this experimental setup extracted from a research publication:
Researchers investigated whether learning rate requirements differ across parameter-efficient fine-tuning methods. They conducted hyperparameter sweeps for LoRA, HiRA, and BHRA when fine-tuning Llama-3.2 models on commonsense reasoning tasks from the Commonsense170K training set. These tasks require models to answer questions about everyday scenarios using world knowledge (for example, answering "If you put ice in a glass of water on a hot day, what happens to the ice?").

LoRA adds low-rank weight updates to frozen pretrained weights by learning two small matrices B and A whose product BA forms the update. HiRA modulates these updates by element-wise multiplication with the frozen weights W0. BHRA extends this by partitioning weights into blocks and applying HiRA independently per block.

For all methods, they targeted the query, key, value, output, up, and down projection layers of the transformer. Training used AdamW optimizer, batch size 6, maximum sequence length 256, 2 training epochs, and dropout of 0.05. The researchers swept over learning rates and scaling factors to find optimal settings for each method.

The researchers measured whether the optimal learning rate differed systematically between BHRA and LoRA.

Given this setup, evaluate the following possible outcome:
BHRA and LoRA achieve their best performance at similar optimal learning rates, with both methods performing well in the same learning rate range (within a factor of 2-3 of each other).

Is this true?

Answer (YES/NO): NO